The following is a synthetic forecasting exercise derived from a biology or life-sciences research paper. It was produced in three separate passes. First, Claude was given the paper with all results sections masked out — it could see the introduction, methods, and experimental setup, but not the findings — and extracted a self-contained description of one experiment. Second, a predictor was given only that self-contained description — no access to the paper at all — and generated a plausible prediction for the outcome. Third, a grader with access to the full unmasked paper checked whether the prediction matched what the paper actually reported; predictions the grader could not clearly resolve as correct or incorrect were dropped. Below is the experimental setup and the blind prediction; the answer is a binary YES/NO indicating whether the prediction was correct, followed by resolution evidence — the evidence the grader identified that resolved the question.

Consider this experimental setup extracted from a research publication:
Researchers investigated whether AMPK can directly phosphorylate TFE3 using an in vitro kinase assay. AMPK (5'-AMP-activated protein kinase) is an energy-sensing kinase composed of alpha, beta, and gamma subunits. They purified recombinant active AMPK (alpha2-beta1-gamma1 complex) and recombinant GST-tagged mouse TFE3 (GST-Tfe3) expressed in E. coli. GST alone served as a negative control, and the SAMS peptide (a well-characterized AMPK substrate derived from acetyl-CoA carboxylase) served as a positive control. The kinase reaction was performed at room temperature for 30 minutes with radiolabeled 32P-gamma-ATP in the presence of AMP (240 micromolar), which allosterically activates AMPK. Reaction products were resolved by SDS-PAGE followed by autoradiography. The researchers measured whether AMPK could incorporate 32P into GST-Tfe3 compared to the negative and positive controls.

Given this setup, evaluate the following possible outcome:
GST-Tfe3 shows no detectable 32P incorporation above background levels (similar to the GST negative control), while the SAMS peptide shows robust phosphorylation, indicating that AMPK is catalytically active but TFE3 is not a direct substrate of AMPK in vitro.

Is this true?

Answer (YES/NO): NO